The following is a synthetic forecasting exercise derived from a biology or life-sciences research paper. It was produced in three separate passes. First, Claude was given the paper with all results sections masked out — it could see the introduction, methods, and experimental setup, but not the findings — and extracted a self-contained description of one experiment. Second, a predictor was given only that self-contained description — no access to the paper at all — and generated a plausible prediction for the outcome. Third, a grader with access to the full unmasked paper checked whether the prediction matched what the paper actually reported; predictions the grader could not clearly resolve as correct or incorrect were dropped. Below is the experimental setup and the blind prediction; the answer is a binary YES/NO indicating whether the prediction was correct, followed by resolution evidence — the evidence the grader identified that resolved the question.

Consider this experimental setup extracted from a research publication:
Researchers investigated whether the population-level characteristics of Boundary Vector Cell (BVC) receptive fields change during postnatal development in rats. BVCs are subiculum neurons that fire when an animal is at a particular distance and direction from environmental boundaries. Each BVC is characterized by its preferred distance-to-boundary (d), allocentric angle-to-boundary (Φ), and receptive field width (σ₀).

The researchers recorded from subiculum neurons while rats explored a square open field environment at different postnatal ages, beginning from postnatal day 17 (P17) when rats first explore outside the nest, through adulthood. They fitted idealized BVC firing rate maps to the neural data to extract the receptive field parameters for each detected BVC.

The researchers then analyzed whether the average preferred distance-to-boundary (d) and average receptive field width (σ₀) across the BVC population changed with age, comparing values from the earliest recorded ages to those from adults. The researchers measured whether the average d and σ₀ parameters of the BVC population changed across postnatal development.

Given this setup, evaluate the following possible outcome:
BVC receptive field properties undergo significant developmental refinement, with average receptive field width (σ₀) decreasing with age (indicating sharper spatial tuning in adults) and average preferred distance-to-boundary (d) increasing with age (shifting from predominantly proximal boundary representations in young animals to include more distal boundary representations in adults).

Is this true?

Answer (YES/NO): NO